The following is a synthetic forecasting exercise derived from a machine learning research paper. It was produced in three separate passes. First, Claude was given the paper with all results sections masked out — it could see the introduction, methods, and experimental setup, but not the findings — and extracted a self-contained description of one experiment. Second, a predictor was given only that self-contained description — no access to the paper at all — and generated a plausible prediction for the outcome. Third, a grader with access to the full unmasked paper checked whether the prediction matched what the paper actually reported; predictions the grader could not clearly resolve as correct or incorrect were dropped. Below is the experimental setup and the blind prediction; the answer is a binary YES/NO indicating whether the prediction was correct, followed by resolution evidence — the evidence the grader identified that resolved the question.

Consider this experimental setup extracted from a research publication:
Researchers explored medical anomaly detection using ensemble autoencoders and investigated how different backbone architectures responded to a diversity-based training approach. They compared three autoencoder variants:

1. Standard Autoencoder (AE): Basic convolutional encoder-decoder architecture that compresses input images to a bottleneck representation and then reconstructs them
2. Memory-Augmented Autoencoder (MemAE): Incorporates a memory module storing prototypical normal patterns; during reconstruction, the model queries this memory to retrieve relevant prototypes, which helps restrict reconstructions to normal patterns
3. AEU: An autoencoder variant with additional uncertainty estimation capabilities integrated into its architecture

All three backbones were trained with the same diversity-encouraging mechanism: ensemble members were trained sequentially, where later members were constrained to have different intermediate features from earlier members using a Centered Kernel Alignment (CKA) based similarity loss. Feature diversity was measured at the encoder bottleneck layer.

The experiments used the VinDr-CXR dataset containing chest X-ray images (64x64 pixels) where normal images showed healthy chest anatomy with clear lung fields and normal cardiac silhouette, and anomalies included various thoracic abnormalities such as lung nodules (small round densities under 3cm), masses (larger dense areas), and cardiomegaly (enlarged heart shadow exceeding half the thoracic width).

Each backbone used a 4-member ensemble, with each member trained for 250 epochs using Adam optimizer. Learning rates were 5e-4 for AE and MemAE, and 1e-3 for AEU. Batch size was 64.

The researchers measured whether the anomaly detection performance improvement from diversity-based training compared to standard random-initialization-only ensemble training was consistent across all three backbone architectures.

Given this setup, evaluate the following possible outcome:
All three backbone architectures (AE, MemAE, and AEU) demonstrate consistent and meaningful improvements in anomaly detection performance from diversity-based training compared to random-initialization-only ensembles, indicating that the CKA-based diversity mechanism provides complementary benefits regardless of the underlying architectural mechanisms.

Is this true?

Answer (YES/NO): YES